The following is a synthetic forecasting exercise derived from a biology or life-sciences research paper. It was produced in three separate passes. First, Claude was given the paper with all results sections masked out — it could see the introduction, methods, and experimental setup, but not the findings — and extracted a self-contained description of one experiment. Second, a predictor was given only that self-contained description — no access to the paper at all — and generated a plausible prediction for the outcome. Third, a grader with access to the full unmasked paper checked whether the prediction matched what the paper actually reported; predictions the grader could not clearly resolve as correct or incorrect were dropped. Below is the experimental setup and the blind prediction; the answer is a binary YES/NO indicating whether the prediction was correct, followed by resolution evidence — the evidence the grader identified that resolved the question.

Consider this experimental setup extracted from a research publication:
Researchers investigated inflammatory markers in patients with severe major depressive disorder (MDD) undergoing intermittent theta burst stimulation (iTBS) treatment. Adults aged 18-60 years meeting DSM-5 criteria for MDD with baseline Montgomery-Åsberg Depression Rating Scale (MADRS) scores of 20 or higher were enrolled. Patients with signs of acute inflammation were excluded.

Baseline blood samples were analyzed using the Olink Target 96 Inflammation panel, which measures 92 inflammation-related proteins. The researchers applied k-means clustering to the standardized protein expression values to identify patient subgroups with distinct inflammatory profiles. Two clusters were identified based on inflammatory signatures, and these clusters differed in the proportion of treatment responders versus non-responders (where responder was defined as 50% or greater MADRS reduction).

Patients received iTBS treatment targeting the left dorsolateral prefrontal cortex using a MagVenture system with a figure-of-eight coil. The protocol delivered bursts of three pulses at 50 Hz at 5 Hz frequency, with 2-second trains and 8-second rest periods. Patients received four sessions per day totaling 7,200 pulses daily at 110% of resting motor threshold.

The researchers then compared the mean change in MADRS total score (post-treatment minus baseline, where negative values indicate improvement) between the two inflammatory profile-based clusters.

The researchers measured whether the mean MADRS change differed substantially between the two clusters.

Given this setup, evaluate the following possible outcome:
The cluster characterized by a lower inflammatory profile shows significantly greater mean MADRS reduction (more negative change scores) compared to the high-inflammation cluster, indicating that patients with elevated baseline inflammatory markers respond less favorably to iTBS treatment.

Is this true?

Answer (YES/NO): NO